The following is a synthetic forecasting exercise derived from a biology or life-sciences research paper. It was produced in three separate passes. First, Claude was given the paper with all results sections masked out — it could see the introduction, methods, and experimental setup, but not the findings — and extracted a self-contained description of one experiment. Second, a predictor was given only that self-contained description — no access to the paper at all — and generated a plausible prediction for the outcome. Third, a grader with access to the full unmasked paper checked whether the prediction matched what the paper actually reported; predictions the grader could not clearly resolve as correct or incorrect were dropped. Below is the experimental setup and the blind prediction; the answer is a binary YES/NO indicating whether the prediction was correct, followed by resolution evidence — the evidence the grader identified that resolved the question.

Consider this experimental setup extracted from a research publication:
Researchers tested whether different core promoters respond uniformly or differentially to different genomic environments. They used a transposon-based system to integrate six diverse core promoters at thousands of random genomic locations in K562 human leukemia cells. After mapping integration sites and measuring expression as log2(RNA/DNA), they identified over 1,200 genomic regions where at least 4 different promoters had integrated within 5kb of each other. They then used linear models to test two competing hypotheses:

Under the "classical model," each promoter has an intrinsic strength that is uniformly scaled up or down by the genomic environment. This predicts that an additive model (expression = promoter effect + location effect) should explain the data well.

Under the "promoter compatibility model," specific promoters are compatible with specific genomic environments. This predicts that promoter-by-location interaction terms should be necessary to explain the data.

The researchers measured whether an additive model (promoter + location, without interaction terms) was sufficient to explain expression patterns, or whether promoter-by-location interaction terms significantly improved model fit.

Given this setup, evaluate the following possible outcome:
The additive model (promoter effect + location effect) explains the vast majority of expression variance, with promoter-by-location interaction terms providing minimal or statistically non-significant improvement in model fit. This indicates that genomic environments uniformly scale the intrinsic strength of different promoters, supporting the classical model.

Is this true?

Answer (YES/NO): NO